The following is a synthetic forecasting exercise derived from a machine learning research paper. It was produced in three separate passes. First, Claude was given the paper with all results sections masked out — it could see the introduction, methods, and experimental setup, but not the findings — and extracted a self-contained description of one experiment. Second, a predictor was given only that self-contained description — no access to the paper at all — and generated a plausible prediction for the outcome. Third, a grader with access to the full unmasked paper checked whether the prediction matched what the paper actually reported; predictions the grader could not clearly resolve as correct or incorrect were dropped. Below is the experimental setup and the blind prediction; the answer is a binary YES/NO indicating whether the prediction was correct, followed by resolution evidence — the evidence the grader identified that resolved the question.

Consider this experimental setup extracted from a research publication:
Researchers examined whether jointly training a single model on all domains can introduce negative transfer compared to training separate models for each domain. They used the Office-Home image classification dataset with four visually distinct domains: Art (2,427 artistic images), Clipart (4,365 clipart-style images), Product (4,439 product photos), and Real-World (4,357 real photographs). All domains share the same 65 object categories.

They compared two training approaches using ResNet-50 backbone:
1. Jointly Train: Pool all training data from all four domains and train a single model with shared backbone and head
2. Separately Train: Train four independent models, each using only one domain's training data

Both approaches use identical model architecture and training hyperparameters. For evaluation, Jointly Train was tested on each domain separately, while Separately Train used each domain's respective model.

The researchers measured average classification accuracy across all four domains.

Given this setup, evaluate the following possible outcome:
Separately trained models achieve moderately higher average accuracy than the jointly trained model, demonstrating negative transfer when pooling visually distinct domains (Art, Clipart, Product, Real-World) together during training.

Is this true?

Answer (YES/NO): YES